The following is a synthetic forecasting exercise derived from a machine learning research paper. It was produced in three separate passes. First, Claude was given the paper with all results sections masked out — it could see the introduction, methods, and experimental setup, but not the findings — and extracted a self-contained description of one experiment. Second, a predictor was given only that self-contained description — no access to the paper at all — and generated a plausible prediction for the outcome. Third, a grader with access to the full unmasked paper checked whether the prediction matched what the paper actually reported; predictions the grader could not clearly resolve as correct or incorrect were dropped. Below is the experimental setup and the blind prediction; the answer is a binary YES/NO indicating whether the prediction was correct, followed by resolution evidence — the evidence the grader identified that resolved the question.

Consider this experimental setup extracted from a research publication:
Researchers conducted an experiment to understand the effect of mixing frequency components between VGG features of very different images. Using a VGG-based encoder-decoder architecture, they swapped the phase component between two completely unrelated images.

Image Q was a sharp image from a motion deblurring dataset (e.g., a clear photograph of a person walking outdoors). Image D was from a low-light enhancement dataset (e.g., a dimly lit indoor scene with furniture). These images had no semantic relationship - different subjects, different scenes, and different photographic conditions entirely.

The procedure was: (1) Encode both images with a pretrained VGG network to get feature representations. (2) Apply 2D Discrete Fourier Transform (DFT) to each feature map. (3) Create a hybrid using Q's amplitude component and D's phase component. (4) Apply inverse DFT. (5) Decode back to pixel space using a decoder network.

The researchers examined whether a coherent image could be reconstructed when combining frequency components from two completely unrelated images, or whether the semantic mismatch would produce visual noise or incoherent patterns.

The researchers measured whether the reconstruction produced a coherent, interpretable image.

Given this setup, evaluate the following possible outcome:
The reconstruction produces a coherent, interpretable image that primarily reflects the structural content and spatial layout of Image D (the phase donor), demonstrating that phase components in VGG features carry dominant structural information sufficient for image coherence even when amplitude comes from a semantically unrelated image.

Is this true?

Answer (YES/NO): YES